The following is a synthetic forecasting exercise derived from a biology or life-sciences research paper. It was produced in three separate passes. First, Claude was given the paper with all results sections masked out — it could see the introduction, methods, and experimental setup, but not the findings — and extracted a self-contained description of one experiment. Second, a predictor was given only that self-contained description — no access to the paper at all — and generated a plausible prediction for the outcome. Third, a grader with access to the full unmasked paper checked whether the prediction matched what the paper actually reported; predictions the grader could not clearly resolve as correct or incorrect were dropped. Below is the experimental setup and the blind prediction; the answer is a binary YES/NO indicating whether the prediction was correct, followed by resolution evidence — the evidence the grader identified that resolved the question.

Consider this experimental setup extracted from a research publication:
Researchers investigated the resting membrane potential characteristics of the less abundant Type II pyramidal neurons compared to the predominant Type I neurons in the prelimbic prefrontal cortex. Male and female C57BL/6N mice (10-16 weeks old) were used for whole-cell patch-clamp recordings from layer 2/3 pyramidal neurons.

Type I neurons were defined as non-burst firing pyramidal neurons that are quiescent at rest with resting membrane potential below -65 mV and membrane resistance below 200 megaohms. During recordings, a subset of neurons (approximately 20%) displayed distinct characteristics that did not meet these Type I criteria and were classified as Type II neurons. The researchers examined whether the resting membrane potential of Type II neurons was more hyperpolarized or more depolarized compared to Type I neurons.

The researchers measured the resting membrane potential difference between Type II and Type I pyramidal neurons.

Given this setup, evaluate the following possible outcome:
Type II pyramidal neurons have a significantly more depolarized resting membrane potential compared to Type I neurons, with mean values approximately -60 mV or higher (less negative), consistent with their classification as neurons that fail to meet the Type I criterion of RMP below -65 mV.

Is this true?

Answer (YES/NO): YES